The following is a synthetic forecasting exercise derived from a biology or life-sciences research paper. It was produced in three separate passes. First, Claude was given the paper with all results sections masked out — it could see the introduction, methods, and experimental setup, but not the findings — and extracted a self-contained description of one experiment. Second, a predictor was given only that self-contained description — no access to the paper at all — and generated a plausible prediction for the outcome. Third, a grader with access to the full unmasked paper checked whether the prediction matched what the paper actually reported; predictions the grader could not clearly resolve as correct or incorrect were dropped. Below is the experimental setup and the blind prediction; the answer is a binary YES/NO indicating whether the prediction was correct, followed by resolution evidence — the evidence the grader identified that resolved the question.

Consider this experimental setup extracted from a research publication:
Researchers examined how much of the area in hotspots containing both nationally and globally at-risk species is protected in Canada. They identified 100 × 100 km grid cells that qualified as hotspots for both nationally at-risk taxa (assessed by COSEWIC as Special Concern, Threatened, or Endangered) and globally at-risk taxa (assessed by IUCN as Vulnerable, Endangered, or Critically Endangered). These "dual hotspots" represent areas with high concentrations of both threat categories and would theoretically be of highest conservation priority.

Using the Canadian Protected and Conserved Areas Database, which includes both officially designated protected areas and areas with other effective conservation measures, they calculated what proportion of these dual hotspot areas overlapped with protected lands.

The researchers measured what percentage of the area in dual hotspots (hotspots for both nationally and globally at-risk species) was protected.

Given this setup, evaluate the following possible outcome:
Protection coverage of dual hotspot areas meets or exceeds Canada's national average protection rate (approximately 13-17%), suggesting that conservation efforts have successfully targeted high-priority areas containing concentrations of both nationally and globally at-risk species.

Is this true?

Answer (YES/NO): NO